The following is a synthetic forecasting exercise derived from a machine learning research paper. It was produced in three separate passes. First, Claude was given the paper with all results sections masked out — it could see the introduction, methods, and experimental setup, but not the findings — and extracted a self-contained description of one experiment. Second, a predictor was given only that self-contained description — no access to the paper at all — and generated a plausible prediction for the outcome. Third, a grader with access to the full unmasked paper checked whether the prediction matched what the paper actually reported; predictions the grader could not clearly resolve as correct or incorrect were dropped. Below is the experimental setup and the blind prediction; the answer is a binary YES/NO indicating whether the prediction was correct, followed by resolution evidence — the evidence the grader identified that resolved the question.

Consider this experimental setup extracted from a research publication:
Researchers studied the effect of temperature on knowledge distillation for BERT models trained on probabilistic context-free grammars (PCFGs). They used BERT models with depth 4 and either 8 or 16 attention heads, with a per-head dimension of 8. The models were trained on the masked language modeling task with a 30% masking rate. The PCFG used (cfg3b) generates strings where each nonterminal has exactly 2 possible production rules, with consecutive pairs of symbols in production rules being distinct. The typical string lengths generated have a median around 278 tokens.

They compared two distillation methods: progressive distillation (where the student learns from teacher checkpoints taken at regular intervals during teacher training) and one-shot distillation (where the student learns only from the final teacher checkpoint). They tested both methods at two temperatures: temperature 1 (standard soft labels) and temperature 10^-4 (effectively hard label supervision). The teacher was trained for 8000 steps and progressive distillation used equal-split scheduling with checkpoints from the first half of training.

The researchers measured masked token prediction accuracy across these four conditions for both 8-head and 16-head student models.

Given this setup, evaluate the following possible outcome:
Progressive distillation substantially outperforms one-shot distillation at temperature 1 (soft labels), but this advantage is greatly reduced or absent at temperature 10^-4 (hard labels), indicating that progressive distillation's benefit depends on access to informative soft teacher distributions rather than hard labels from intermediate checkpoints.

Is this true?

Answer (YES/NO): NO